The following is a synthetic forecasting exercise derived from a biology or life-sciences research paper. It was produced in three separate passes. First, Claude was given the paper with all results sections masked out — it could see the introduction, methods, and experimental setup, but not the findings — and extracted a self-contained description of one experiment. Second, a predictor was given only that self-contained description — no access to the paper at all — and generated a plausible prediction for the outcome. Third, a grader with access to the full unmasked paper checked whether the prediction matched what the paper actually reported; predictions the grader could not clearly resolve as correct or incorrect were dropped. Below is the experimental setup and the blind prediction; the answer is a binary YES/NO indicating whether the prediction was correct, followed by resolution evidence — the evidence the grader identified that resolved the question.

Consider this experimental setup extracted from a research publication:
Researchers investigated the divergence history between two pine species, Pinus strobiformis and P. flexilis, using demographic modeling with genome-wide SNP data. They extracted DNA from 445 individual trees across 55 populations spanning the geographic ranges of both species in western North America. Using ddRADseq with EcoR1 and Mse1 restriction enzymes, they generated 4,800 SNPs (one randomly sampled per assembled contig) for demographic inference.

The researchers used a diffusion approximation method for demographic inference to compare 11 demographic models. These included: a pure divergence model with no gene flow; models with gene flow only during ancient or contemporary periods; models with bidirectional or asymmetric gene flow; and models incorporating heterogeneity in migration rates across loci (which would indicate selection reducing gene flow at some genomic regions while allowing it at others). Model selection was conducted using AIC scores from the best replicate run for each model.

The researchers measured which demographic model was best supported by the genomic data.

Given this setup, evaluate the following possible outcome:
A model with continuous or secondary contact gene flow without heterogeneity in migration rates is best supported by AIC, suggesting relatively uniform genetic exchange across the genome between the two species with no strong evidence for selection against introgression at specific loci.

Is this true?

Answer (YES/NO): YES